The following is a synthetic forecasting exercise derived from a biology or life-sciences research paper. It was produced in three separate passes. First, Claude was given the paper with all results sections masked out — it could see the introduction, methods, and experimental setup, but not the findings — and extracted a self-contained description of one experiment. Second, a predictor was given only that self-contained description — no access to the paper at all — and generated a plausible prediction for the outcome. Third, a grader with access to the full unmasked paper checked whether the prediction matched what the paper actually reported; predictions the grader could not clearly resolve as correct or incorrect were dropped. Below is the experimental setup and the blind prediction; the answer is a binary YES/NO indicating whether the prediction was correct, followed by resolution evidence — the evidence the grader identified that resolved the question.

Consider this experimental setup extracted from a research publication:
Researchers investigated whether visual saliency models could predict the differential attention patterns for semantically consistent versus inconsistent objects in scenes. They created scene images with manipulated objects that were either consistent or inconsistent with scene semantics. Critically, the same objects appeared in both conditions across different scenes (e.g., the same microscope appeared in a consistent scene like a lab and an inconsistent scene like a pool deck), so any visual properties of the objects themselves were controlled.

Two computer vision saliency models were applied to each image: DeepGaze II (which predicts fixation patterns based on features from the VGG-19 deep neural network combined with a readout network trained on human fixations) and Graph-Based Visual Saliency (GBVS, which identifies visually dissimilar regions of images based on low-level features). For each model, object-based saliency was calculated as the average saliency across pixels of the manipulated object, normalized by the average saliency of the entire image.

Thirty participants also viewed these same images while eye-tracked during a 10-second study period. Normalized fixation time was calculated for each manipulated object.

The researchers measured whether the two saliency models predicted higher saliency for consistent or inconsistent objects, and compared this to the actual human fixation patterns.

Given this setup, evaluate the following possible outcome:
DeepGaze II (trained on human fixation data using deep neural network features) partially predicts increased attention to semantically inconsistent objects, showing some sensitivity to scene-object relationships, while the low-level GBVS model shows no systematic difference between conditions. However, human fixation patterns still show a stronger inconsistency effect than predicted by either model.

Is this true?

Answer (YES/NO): NO